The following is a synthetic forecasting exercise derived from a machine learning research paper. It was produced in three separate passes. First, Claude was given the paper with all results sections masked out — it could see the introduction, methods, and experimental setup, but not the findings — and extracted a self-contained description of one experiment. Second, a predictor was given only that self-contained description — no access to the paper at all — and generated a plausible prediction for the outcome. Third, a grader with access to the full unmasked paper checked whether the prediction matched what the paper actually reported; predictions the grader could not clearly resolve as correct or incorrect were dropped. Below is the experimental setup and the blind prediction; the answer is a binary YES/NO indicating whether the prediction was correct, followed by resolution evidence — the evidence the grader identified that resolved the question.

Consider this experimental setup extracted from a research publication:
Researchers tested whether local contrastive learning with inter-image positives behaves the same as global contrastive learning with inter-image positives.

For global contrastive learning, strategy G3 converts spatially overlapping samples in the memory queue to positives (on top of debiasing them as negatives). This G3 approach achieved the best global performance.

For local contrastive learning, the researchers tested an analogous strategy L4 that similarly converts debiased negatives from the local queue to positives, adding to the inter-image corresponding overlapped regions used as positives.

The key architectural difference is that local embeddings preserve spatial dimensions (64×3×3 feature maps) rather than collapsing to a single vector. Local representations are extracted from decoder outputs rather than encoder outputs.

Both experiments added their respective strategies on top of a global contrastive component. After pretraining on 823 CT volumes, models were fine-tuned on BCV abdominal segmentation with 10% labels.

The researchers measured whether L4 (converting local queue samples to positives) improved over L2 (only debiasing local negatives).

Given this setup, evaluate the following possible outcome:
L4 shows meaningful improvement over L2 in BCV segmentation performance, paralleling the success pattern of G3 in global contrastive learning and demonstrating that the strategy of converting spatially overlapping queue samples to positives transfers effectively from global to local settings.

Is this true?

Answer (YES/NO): NO